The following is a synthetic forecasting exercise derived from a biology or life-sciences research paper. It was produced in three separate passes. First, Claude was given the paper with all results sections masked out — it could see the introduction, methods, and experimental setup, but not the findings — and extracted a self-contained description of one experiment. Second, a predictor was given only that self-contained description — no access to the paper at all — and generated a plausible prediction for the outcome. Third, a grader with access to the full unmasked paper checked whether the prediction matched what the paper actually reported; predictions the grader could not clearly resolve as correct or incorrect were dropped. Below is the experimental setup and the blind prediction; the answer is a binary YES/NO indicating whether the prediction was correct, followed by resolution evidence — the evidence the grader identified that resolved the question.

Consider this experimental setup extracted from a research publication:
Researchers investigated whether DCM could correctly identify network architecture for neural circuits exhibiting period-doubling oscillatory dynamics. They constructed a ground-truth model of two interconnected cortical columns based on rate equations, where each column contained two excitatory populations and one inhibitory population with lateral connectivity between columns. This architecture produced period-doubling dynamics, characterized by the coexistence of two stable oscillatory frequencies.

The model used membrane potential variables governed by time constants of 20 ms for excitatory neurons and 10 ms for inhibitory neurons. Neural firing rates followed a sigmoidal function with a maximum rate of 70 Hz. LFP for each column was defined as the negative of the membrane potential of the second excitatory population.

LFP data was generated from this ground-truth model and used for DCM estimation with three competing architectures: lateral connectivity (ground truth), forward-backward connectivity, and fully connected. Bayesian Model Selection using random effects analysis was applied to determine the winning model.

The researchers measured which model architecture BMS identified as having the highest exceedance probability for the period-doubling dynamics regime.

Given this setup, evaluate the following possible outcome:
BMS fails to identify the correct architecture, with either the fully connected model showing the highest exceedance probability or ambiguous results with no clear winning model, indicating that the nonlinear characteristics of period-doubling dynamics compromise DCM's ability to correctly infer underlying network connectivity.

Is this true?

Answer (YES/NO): NO